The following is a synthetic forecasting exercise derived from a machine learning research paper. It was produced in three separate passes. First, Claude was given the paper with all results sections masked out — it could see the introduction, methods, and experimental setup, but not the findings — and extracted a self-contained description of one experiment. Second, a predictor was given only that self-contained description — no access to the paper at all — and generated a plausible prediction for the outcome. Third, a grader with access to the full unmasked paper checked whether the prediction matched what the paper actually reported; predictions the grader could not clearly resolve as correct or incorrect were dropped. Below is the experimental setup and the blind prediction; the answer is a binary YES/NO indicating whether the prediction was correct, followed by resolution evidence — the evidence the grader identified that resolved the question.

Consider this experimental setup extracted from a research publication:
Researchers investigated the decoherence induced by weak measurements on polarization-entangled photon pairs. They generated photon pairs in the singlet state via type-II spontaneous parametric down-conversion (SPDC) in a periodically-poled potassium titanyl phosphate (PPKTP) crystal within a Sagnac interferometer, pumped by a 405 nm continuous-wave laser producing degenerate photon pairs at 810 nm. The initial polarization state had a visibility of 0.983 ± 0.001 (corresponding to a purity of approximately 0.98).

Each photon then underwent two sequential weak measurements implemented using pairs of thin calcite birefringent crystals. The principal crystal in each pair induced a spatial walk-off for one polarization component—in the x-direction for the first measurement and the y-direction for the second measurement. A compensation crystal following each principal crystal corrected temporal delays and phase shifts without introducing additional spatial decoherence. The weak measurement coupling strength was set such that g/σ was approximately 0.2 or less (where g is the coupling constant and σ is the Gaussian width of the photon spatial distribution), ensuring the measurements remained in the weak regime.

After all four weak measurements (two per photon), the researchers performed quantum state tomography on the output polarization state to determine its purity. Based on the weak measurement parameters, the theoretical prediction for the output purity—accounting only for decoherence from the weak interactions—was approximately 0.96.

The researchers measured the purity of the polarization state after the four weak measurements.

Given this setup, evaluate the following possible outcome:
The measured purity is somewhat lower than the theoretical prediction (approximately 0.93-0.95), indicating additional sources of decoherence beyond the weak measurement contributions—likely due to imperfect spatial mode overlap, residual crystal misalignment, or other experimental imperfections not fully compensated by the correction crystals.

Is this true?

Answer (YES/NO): YES